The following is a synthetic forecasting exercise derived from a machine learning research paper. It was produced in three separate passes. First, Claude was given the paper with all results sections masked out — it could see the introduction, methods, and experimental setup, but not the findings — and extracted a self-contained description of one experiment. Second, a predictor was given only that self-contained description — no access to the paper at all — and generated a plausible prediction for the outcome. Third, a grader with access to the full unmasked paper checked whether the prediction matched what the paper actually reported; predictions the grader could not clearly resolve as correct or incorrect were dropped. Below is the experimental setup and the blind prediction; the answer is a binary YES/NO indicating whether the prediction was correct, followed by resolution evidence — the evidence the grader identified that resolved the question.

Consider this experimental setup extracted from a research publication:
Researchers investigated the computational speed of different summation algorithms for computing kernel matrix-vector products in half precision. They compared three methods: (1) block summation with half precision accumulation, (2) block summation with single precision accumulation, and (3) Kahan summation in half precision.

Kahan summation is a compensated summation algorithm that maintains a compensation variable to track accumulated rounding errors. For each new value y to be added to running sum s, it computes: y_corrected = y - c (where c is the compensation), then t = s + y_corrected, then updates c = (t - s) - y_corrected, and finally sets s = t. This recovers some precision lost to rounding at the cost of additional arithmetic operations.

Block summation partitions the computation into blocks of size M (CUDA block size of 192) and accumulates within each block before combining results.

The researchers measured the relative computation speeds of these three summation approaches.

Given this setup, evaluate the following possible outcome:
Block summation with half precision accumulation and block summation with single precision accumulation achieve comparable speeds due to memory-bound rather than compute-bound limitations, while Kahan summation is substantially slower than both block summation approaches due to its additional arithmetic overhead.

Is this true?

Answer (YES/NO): NO